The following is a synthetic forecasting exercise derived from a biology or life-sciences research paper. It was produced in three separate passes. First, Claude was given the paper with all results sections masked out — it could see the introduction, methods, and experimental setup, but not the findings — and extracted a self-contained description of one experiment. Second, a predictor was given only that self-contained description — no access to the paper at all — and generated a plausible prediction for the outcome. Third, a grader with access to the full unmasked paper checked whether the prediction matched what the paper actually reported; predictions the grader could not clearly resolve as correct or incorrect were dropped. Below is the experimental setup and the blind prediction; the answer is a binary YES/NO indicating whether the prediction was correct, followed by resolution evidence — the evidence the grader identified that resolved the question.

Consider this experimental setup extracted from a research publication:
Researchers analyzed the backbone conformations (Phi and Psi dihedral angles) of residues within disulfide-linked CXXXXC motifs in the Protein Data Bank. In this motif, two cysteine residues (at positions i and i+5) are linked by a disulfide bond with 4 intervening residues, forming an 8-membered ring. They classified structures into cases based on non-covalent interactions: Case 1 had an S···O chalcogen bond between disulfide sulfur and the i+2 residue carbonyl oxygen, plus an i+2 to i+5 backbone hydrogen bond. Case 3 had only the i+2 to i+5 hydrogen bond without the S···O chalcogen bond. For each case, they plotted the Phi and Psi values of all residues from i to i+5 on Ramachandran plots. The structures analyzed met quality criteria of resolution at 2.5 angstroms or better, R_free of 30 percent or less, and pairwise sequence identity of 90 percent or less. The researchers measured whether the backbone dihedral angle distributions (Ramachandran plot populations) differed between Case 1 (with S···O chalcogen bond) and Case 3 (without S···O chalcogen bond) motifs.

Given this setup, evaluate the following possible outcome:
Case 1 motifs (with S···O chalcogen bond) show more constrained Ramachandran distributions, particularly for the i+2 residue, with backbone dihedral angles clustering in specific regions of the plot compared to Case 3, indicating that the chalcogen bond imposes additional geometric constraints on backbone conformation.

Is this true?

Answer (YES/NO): YES